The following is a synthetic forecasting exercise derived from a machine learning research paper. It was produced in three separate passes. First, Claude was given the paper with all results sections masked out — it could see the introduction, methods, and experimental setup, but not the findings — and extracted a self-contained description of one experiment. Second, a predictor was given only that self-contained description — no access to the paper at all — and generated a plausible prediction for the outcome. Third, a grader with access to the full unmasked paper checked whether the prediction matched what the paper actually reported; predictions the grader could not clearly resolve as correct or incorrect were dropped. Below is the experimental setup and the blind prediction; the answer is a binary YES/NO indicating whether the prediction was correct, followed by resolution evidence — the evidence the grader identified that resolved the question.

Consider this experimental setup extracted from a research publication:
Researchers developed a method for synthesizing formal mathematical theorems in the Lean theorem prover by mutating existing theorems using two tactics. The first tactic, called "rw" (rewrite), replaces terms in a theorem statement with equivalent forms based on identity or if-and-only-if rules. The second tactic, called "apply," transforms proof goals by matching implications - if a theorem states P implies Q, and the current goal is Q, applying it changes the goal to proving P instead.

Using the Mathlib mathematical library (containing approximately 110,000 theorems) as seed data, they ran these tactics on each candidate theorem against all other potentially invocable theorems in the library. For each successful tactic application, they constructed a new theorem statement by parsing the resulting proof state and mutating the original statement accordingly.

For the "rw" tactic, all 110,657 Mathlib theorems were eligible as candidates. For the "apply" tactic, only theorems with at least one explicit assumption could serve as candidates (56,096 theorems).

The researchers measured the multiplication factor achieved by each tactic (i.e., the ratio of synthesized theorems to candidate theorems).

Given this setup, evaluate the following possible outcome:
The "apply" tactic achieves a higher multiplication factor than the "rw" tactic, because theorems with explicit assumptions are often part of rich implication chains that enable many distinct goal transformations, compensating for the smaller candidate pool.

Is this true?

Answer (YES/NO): YES